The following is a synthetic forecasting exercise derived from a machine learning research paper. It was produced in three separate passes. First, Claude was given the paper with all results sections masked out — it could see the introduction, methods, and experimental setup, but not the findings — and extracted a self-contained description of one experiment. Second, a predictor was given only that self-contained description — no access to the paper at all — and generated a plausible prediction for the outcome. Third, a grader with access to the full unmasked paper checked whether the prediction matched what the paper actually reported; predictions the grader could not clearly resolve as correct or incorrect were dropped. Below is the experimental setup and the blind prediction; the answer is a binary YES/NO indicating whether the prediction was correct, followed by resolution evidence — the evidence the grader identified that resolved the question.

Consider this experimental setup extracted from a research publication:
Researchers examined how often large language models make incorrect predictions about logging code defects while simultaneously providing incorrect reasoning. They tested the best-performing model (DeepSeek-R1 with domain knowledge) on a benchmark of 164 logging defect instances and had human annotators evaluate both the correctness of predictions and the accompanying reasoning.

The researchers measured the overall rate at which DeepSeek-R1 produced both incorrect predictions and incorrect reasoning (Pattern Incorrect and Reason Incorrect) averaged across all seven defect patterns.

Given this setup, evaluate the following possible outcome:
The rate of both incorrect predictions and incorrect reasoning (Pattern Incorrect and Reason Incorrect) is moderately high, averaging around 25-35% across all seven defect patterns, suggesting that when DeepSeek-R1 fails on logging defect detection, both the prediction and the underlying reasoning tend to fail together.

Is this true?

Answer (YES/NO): NO